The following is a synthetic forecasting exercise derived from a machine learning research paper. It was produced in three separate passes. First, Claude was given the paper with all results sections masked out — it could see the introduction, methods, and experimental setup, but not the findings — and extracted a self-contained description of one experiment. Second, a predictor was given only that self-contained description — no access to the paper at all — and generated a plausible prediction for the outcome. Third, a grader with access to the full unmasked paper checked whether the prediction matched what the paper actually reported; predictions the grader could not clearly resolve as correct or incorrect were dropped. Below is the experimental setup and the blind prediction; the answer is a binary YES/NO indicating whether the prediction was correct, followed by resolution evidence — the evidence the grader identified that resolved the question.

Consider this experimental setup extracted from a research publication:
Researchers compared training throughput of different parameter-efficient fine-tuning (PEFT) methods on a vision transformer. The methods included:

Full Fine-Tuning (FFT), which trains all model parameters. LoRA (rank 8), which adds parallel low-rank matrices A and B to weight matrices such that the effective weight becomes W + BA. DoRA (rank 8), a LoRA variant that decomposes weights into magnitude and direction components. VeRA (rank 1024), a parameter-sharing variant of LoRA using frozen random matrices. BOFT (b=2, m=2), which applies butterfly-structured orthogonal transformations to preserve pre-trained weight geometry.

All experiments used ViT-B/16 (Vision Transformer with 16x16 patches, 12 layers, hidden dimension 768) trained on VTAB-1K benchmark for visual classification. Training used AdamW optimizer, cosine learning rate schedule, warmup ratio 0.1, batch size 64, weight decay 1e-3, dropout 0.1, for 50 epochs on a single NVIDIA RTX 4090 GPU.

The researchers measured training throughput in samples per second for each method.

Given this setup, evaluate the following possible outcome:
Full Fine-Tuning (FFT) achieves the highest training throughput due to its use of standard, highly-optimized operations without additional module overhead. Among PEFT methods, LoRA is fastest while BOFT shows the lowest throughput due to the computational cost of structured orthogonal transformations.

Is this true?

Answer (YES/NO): NO